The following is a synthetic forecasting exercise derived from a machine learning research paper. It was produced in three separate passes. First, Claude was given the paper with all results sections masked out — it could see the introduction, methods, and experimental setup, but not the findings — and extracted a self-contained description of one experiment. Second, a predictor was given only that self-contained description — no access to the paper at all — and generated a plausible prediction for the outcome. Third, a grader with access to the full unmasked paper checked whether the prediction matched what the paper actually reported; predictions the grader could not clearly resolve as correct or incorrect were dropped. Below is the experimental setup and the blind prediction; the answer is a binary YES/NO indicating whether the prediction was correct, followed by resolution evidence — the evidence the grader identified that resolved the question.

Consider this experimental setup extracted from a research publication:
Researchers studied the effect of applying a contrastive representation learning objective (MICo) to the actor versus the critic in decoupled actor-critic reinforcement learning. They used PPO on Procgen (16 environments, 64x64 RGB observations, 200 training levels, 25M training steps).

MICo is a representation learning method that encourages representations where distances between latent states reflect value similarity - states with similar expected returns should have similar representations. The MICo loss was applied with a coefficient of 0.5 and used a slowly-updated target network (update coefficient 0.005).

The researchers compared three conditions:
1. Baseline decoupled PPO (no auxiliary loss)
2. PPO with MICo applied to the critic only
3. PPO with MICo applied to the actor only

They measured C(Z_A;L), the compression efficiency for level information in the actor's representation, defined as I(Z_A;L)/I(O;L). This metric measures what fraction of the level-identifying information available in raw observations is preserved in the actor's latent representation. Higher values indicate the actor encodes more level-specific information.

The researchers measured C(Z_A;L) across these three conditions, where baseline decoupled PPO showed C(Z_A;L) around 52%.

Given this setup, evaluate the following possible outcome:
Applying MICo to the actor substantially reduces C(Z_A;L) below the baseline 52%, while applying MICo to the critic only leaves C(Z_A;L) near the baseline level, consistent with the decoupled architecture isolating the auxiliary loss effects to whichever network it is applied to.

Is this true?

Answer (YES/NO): NO